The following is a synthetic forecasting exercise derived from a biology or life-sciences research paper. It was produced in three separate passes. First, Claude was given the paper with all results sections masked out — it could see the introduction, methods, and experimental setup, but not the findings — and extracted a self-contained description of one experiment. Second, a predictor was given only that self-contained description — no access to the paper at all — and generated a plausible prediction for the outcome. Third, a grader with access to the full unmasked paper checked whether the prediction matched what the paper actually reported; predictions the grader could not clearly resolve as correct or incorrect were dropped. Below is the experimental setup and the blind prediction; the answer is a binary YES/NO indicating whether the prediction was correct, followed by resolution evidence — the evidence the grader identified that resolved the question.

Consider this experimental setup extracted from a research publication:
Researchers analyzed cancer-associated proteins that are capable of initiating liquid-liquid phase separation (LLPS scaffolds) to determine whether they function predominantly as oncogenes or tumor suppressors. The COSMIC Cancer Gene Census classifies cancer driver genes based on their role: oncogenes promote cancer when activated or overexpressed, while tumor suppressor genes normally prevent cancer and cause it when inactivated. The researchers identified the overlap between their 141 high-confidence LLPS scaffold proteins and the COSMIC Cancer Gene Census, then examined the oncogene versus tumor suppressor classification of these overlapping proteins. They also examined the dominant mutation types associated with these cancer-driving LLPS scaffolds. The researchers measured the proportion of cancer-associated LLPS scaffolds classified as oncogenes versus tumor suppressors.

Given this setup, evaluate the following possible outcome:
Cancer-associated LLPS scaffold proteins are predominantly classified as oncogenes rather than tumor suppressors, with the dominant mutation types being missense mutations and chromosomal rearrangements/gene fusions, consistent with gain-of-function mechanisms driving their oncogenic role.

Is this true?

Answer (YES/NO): NO